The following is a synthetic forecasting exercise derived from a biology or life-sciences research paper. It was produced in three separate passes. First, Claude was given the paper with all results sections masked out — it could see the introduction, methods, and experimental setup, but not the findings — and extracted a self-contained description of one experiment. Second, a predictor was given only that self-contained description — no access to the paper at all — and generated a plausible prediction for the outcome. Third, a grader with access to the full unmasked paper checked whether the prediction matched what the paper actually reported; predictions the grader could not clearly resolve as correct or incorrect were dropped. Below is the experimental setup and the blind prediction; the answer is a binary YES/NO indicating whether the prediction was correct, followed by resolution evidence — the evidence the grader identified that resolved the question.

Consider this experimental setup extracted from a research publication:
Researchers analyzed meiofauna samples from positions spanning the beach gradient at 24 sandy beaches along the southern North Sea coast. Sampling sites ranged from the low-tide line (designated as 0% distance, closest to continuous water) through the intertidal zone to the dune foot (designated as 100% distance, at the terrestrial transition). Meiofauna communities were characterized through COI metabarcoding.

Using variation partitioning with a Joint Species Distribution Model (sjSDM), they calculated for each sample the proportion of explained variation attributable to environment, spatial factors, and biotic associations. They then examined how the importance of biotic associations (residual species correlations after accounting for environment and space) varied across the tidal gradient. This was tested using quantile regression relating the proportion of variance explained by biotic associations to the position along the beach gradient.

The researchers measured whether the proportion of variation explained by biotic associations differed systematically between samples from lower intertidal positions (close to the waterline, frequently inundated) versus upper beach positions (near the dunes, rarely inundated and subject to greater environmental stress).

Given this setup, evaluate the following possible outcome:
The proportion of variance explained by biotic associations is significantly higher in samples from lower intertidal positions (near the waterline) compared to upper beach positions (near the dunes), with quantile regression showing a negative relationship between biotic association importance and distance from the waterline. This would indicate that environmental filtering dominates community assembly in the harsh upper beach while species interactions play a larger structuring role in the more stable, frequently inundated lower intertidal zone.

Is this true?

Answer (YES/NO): NO